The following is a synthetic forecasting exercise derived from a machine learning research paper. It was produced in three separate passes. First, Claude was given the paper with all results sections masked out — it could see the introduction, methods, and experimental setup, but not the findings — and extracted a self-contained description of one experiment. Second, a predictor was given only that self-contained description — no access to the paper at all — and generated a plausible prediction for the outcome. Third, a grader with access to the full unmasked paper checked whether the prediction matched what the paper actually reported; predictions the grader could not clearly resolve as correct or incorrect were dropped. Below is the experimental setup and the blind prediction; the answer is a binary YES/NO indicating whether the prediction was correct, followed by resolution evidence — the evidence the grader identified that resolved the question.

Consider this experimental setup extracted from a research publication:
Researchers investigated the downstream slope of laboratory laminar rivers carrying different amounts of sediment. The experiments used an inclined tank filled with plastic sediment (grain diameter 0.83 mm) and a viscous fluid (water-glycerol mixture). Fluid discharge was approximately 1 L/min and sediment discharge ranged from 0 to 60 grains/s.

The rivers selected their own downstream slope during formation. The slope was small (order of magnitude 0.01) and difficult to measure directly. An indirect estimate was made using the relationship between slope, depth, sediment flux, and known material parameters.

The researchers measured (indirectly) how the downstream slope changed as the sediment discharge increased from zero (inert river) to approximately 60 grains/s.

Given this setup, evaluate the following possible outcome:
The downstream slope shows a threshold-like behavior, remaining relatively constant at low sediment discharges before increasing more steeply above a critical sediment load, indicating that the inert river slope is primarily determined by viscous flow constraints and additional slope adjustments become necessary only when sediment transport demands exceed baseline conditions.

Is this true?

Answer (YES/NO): NO